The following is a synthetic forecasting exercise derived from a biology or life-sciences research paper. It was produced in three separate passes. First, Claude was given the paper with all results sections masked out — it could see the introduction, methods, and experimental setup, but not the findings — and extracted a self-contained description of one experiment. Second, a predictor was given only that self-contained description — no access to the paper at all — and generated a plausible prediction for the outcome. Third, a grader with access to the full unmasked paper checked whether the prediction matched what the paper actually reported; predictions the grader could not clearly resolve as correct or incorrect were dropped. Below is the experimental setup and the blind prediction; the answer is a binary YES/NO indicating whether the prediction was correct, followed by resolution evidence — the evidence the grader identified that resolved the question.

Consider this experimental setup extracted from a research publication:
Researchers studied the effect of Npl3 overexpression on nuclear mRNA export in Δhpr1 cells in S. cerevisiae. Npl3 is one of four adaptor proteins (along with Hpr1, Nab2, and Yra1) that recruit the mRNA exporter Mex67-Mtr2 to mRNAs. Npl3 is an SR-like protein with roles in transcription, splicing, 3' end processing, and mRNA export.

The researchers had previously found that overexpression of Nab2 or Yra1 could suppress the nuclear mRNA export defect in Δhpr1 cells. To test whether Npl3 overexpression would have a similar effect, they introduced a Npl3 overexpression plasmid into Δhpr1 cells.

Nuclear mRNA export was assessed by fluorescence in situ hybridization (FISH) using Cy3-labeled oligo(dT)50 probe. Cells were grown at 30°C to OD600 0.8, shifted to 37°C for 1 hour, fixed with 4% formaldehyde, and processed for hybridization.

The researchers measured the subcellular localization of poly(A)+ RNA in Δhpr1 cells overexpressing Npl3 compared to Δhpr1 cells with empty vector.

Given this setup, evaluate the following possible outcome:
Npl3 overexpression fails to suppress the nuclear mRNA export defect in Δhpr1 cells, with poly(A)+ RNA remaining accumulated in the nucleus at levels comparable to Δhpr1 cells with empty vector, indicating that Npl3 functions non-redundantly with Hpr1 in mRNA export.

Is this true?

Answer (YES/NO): YES